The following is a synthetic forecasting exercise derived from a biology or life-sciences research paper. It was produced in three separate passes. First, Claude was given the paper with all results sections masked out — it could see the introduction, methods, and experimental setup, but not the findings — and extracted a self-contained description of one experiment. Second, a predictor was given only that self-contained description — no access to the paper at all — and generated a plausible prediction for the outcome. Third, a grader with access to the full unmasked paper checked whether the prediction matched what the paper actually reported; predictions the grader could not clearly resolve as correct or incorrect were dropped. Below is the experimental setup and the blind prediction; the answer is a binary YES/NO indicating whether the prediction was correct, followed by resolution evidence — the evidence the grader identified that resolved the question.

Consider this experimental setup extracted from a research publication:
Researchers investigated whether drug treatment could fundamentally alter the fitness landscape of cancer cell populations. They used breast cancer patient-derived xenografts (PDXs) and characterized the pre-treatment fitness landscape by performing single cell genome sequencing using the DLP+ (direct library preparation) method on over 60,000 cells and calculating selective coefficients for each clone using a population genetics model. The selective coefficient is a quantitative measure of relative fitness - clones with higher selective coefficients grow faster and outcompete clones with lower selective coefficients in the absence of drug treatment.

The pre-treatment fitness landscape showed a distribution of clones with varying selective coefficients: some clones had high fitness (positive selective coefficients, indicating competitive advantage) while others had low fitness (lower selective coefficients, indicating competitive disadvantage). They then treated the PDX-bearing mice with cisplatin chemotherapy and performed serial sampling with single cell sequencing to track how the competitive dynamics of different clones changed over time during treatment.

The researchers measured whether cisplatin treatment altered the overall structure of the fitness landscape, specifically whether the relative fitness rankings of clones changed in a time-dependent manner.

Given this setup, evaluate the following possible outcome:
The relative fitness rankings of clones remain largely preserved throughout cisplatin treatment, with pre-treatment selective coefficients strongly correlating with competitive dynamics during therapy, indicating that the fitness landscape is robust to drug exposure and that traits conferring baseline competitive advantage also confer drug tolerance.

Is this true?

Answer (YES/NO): NO